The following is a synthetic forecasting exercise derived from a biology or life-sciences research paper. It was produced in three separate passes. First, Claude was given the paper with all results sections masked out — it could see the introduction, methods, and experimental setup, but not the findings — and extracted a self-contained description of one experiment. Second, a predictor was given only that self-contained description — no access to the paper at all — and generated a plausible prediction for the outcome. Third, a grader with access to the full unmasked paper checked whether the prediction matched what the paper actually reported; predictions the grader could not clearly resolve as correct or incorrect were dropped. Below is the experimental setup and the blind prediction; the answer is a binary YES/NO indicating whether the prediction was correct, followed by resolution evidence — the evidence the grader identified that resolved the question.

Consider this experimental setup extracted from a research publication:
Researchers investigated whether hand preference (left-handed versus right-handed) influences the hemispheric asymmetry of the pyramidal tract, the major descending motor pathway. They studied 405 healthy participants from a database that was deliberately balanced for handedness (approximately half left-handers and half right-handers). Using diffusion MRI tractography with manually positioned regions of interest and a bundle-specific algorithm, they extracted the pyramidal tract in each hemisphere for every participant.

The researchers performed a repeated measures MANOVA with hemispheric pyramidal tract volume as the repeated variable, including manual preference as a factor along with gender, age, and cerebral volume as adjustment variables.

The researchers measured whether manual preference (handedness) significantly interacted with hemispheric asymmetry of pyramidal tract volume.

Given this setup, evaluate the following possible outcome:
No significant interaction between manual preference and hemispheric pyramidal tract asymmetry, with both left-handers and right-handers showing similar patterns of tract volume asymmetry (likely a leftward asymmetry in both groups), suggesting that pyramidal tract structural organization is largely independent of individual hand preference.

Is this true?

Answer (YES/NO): NO